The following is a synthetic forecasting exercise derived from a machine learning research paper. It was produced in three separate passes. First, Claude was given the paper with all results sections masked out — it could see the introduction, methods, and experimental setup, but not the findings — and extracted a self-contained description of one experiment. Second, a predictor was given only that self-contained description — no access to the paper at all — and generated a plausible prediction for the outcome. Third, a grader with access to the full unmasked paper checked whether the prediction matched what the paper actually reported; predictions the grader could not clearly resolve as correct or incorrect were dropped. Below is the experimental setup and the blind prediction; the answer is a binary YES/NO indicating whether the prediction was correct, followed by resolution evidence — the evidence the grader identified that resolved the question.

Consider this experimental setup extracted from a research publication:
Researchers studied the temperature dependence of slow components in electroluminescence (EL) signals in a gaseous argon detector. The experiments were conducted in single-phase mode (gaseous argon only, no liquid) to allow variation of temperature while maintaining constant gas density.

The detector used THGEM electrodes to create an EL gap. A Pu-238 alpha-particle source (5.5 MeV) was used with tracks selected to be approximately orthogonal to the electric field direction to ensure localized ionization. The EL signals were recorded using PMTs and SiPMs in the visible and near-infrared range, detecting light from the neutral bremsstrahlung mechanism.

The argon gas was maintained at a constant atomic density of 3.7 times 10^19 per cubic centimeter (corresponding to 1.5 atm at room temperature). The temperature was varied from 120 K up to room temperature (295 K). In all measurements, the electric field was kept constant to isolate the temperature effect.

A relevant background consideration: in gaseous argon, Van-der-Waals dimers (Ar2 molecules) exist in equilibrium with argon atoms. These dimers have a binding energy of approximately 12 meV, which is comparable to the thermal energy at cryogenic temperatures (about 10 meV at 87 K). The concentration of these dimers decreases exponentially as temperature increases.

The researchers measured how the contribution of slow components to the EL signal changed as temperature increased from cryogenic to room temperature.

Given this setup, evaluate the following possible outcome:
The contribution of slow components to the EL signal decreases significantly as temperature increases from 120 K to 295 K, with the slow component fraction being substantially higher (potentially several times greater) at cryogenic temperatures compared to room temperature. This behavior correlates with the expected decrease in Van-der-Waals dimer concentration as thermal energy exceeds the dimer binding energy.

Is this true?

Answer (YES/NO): YES